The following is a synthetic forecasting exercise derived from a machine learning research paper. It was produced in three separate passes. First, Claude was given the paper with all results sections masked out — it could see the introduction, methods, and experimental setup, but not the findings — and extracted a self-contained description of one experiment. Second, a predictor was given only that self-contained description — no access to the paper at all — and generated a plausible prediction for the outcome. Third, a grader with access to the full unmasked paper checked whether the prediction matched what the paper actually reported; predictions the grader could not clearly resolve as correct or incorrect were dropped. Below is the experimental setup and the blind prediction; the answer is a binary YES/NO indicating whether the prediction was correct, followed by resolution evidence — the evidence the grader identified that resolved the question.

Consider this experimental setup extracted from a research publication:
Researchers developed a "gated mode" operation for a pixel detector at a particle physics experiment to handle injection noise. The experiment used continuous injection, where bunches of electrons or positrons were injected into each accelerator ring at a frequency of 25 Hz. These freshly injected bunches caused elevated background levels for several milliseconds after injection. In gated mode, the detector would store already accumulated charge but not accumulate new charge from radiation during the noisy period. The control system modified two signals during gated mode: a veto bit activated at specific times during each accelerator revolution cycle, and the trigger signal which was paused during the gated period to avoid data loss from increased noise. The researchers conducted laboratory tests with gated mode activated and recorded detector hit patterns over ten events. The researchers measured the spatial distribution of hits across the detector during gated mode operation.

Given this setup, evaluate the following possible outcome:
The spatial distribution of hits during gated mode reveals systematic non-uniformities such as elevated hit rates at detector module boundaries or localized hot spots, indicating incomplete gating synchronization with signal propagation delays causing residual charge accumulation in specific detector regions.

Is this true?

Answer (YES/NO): NO